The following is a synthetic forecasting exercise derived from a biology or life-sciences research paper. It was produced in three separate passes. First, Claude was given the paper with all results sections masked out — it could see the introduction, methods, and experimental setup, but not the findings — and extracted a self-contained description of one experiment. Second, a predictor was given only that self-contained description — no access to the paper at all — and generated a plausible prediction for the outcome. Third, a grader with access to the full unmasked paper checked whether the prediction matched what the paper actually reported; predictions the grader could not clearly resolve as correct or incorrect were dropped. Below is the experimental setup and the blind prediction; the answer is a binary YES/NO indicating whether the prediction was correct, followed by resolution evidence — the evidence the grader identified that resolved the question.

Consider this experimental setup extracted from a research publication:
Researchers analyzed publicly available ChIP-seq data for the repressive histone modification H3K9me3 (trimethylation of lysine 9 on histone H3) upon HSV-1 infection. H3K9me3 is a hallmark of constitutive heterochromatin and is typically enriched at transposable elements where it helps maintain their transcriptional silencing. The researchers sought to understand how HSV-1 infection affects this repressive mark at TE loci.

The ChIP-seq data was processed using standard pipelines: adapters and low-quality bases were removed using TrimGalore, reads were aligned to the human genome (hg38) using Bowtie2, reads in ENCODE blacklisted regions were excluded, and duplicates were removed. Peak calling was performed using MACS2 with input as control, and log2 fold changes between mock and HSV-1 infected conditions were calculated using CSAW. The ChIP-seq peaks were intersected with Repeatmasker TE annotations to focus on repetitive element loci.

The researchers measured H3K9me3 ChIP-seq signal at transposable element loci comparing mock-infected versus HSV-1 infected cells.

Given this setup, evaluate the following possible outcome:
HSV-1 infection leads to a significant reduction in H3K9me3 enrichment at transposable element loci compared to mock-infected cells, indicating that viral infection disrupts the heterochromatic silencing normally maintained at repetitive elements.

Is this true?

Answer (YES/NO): YES